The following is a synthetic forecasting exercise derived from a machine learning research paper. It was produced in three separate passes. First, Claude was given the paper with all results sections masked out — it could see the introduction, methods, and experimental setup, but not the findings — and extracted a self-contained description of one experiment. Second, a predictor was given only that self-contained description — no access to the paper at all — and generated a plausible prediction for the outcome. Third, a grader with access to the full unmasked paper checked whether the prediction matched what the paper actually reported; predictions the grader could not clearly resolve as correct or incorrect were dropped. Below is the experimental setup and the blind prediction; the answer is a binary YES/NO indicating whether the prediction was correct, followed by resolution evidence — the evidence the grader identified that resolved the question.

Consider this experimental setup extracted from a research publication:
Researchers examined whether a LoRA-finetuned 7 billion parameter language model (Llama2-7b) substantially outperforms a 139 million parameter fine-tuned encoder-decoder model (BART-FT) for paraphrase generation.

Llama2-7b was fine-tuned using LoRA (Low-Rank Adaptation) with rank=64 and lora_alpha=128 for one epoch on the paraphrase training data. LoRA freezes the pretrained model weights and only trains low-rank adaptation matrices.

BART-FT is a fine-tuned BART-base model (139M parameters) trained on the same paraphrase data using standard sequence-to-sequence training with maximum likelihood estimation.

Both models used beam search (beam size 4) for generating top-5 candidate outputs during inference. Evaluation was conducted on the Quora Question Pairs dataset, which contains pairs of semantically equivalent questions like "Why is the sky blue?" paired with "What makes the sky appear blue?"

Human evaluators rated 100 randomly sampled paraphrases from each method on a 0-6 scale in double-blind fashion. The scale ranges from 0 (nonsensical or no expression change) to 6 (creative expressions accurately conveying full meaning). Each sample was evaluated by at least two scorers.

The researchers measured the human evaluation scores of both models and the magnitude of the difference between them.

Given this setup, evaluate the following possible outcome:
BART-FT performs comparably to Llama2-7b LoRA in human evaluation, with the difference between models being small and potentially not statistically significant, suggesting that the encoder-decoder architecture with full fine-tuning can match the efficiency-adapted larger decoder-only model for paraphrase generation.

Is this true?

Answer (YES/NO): YES